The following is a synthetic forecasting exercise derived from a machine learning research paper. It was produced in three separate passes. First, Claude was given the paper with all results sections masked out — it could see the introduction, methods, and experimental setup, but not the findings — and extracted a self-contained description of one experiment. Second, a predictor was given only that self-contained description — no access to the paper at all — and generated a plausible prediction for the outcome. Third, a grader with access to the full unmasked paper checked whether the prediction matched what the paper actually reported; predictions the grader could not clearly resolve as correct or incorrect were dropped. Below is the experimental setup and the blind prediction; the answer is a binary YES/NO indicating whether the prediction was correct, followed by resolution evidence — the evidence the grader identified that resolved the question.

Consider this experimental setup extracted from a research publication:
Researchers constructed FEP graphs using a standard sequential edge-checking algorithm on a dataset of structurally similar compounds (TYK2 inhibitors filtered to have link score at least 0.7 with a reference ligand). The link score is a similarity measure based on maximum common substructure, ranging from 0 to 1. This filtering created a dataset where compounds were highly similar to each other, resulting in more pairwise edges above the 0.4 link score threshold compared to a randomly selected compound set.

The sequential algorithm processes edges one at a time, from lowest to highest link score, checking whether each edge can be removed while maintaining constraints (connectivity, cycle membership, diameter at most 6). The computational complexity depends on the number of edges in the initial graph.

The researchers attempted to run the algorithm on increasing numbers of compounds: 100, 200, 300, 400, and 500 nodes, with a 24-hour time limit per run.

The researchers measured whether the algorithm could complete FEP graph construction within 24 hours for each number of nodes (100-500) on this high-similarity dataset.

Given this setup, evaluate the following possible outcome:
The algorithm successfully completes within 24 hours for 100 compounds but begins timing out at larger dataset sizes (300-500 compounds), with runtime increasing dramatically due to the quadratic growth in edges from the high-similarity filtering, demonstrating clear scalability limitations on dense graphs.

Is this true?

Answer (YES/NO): NO